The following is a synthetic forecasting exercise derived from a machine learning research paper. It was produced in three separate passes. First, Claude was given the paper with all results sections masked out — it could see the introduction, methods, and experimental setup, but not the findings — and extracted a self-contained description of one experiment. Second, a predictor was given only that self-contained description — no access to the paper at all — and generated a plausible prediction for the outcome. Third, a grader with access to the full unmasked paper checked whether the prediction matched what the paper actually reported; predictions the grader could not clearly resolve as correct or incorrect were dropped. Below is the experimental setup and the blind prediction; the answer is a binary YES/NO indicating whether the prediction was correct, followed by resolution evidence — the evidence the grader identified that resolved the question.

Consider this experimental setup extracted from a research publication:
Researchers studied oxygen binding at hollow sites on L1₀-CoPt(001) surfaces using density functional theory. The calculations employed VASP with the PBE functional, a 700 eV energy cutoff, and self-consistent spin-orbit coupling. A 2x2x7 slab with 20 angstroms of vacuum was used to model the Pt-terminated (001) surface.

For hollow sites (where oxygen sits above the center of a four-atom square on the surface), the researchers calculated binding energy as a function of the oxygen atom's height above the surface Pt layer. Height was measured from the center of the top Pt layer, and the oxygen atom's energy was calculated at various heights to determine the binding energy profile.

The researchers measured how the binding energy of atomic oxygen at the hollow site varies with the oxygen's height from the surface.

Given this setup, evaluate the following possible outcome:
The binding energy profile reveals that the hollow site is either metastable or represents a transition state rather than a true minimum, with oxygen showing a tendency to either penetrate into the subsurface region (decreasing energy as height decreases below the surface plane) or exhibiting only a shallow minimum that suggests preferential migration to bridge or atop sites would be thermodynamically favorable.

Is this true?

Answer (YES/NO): NO